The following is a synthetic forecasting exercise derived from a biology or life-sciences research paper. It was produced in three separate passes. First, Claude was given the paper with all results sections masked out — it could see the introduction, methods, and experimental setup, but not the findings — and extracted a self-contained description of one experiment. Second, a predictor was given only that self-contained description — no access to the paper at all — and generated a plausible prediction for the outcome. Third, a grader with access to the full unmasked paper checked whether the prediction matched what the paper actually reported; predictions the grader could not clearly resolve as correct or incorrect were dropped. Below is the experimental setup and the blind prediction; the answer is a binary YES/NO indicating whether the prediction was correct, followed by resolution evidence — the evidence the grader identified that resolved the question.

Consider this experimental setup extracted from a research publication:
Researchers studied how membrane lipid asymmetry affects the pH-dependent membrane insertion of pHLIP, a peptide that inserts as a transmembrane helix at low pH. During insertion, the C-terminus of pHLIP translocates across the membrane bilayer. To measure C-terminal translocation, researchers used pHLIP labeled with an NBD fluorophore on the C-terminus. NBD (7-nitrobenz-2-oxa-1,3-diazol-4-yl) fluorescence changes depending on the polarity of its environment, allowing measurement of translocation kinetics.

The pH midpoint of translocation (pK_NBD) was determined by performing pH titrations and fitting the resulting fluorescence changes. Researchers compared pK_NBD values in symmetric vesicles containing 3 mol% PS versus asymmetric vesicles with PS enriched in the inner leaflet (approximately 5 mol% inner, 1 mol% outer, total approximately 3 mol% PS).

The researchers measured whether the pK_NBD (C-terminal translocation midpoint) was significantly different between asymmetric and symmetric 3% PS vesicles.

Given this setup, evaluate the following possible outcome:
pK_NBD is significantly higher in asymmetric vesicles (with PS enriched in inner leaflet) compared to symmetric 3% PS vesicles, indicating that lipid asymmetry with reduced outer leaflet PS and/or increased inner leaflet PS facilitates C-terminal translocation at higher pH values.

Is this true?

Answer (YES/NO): NO